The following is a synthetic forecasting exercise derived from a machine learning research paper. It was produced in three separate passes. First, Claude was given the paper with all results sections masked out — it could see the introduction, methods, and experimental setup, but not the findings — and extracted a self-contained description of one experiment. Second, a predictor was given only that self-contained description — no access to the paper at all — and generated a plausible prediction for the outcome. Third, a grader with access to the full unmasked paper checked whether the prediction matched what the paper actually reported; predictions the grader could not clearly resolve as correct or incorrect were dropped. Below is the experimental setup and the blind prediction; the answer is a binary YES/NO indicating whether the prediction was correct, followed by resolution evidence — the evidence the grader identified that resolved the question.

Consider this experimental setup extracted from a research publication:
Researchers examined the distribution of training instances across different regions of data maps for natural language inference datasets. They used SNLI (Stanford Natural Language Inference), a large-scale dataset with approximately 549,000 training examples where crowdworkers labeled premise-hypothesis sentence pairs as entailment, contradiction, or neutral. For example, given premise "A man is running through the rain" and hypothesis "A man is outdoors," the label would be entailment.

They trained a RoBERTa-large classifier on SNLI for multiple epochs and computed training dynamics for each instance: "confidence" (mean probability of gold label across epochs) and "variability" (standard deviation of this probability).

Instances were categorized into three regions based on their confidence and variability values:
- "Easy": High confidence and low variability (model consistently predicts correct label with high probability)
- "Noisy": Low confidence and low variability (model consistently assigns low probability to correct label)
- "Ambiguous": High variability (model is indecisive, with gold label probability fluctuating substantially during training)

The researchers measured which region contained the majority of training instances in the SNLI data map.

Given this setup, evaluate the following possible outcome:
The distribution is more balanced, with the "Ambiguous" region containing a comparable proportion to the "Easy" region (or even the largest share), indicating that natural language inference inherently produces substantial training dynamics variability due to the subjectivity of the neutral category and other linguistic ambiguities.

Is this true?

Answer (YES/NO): NO